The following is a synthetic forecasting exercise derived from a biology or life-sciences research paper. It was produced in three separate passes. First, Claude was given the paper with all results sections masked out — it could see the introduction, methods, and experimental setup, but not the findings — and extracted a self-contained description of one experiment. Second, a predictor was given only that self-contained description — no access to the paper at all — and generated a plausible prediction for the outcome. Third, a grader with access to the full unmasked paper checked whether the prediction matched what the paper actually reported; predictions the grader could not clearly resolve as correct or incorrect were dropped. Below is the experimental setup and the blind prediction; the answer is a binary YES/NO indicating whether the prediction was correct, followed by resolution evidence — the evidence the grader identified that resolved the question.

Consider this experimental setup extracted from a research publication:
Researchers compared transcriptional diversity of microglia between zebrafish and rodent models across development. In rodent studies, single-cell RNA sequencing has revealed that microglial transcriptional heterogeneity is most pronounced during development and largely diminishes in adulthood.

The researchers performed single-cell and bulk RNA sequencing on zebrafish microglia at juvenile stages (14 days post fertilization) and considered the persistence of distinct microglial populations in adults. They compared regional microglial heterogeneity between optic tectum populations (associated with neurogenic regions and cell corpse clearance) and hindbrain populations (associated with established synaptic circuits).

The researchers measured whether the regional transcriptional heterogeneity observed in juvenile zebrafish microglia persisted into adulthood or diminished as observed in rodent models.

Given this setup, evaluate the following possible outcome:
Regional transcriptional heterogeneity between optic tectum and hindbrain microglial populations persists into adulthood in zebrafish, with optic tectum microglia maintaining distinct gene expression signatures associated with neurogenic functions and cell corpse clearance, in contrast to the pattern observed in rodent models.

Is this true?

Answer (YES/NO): YES